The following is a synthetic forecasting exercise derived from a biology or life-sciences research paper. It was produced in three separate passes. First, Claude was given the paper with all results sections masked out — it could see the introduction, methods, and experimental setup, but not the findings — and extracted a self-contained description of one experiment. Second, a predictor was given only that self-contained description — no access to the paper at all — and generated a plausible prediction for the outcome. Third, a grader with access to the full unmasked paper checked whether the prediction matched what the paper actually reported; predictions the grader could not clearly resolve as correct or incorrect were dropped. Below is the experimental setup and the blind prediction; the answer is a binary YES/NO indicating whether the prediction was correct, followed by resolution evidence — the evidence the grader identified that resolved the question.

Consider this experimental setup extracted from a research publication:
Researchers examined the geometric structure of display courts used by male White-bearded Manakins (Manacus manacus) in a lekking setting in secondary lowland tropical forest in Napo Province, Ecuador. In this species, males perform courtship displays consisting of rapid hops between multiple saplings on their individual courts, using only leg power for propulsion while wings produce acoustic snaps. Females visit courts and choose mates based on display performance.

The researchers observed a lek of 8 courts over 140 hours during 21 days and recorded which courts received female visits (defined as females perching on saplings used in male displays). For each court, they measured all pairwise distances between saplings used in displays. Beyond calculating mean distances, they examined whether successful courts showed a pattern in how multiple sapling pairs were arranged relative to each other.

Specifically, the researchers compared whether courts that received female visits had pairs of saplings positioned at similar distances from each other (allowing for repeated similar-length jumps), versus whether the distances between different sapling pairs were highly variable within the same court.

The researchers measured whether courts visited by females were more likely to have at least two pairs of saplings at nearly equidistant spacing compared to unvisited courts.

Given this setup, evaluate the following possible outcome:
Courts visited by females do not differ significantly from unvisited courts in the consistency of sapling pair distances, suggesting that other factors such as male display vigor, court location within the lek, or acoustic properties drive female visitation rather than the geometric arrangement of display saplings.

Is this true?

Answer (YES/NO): NO